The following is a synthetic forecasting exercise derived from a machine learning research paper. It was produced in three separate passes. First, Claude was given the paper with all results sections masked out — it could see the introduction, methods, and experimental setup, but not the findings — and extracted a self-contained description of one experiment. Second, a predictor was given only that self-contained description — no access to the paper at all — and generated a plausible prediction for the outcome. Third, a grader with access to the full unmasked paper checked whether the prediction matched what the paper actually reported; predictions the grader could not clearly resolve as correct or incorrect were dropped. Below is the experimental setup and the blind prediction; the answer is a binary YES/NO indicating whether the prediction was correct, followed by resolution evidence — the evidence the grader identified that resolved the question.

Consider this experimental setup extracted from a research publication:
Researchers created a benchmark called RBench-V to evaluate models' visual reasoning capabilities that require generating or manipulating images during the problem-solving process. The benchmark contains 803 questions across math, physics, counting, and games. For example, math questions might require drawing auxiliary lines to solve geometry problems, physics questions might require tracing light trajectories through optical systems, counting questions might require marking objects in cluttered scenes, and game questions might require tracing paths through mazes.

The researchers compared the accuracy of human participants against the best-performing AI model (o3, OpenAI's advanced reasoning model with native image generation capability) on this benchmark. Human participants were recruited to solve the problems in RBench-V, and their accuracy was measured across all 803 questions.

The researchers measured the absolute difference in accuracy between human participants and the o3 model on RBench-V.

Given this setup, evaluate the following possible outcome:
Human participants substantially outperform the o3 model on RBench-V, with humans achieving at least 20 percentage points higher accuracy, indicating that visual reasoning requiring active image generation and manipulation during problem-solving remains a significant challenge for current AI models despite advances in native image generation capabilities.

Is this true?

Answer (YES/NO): YES